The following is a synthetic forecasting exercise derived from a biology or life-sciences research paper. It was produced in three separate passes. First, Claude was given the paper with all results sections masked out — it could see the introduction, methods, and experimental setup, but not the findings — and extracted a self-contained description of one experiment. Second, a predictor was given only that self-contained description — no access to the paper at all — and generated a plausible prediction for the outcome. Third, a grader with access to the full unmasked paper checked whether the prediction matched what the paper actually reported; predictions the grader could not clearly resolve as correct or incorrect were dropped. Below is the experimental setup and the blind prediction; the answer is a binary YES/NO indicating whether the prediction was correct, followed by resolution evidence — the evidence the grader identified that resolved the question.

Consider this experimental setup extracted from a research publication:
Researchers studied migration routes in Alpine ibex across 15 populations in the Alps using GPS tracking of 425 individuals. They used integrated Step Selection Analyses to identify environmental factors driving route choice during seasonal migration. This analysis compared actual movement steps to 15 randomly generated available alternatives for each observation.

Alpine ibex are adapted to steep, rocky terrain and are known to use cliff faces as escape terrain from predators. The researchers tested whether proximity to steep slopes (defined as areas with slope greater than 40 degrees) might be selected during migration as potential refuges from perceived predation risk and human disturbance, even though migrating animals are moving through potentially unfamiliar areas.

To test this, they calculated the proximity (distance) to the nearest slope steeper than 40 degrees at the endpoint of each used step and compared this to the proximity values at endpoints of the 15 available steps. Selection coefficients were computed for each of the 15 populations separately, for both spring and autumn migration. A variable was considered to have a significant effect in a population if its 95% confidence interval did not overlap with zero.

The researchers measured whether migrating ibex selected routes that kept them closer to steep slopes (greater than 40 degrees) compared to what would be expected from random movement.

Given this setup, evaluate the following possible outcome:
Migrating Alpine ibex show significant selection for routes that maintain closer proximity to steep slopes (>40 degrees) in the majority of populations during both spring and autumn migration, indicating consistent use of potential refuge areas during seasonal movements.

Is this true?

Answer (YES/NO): YES